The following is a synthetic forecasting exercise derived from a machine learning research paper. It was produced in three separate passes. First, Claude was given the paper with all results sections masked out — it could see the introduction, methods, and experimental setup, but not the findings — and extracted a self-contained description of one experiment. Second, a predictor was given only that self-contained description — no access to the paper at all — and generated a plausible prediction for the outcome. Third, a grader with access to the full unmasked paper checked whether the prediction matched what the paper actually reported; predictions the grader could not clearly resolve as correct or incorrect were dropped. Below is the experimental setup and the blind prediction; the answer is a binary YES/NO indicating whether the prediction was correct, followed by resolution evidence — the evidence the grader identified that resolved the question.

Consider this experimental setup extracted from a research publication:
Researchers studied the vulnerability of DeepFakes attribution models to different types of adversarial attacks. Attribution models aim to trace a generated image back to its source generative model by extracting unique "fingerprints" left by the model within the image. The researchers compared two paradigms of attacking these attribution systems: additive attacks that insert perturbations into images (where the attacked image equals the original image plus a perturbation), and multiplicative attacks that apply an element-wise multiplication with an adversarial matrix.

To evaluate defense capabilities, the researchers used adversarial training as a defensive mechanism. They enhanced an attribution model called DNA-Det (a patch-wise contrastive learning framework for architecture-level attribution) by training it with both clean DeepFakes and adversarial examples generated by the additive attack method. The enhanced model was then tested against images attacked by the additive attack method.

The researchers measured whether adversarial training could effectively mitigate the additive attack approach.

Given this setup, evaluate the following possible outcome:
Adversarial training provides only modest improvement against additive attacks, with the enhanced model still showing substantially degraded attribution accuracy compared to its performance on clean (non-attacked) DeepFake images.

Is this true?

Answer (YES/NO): NO